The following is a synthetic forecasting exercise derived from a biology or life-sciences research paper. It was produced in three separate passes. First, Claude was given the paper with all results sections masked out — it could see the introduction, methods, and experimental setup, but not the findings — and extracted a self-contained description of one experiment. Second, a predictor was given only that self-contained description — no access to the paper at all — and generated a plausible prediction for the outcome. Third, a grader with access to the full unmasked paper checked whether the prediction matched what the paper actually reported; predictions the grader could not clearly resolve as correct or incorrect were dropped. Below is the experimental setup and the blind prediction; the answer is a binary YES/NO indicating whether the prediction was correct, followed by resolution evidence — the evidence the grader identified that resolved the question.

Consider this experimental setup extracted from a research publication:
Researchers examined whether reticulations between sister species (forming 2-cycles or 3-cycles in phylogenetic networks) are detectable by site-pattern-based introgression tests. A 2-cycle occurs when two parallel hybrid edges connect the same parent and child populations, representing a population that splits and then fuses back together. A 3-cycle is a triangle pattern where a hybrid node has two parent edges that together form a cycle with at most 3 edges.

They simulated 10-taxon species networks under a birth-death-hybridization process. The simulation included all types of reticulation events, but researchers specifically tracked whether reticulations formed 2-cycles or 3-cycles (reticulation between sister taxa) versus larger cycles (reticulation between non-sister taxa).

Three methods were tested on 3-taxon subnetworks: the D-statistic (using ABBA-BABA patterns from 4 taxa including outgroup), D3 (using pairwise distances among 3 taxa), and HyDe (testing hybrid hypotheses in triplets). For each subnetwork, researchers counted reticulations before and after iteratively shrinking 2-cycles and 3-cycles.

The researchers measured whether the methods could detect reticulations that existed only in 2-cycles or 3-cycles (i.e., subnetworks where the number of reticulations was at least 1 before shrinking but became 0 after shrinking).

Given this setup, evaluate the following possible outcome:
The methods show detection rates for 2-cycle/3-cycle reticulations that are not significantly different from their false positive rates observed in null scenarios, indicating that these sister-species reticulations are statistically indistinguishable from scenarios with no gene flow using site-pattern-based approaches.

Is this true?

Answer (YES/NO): YES